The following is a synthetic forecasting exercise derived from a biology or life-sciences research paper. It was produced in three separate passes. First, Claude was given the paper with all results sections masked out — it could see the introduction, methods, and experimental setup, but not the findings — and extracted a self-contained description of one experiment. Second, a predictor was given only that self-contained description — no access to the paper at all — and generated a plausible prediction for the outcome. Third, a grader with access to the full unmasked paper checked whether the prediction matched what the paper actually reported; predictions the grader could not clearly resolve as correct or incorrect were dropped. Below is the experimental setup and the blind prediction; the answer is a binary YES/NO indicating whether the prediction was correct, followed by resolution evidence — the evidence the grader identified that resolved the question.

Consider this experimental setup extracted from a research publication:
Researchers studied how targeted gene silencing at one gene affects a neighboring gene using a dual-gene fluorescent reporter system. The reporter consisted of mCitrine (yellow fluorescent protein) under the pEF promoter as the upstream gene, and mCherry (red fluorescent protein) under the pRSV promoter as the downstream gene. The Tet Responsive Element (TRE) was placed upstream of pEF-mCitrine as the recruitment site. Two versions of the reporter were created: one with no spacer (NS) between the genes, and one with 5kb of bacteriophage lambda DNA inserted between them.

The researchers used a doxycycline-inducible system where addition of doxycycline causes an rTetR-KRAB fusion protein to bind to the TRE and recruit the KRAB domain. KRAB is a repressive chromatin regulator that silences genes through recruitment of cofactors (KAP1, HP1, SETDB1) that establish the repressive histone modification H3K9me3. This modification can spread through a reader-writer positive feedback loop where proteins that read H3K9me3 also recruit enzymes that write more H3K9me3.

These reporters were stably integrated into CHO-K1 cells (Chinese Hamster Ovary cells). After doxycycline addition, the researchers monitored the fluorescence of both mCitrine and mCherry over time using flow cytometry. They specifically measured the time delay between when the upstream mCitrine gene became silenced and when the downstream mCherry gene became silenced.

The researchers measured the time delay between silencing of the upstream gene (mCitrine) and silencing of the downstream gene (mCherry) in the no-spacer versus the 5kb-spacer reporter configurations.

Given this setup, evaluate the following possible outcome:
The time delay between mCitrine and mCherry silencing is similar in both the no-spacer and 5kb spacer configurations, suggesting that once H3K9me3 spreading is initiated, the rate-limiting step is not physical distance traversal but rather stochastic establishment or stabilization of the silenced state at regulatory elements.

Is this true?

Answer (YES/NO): NO